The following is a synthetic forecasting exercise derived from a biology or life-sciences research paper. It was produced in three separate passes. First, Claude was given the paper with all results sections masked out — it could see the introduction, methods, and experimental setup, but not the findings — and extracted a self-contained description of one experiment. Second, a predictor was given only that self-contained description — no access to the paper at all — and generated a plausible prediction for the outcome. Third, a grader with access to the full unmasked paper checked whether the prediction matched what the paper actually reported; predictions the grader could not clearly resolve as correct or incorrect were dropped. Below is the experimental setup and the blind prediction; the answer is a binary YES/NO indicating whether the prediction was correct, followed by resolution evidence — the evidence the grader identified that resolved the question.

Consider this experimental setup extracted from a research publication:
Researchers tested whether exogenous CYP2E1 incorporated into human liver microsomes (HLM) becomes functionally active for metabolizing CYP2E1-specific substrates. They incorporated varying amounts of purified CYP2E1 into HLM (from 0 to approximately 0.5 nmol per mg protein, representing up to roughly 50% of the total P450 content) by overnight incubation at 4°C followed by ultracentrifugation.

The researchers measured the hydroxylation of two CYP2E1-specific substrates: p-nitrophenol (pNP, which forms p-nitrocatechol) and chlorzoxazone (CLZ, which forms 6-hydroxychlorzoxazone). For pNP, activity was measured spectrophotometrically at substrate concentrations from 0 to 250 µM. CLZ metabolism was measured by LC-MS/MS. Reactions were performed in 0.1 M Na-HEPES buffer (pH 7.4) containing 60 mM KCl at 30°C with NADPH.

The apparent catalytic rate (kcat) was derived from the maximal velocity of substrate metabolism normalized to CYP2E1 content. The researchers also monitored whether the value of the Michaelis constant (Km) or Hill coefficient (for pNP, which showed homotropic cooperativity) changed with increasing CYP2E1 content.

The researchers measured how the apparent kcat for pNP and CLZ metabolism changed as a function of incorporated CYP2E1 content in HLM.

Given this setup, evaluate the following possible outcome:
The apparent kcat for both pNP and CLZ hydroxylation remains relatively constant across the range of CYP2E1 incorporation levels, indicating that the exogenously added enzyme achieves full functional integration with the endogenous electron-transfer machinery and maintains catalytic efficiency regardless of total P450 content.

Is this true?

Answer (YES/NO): NO